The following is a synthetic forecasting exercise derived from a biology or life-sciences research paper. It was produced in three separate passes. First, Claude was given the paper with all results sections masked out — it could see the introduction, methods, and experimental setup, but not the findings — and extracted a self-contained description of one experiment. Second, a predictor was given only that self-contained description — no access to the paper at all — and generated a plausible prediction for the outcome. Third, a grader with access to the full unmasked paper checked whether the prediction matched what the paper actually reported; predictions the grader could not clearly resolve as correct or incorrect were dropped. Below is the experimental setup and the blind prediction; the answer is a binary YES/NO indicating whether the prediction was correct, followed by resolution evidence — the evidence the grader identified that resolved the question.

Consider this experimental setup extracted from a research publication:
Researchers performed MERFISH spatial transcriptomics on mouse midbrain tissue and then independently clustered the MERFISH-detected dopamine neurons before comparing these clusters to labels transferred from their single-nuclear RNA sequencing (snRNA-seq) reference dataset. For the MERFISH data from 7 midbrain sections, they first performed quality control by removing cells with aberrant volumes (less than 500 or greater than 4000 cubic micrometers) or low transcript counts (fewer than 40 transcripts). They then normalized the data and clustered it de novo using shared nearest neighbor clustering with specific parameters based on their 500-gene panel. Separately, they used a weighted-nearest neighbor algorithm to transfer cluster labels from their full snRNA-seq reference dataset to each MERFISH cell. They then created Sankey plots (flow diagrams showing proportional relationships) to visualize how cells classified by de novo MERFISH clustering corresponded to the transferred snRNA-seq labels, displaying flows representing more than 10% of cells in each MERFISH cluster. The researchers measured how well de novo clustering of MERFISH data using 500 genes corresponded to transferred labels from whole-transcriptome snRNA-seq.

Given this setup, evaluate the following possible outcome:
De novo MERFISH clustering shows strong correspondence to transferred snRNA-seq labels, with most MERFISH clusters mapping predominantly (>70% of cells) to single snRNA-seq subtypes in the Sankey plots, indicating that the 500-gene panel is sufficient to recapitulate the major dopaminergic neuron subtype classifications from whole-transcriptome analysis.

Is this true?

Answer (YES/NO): NO